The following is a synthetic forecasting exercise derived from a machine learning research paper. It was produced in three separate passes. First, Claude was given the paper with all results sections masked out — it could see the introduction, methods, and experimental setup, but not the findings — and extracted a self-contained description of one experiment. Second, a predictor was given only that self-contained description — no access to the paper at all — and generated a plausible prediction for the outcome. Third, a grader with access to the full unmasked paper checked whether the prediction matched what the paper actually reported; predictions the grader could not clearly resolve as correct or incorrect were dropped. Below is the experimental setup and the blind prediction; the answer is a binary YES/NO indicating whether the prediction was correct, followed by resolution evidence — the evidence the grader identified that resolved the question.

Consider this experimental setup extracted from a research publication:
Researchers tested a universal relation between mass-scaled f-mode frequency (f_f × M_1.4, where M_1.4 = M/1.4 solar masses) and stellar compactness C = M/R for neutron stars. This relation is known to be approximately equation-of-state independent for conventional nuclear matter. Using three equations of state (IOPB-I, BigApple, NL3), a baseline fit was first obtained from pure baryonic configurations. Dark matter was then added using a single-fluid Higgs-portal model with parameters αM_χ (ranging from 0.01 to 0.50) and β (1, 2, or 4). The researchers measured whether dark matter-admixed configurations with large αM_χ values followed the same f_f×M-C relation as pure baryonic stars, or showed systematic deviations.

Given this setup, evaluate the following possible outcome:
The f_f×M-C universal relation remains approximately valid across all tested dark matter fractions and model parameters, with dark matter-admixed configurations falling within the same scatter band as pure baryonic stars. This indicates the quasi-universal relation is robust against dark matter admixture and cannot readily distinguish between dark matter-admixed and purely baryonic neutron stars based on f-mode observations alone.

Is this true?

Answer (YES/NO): YES